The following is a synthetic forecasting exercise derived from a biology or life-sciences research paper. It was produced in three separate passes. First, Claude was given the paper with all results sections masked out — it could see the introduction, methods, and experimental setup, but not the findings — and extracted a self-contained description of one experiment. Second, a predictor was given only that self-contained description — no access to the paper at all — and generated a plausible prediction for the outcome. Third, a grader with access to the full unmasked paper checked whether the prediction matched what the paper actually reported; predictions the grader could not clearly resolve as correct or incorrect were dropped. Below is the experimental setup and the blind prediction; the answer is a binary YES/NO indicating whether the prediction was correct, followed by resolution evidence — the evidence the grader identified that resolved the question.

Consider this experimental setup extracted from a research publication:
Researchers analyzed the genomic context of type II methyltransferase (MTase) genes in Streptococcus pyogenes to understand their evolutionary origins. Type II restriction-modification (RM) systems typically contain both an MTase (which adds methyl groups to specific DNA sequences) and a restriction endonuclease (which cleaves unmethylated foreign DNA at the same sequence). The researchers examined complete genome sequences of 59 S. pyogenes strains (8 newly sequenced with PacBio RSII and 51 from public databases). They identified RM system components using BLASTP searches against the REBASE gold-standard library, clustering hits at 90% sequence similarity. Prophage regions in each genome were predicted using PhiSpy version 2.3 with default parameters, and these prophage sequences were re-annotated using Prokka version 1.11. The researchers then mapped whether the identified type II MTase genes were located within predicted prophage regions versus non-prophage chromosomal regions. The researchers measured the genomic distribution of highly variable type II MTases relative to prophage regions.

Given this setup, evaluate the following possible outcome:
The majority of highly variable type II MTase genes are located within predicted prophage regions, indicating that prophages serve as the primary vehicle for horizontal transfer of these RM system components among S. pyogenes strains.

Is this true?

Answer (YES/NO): NO